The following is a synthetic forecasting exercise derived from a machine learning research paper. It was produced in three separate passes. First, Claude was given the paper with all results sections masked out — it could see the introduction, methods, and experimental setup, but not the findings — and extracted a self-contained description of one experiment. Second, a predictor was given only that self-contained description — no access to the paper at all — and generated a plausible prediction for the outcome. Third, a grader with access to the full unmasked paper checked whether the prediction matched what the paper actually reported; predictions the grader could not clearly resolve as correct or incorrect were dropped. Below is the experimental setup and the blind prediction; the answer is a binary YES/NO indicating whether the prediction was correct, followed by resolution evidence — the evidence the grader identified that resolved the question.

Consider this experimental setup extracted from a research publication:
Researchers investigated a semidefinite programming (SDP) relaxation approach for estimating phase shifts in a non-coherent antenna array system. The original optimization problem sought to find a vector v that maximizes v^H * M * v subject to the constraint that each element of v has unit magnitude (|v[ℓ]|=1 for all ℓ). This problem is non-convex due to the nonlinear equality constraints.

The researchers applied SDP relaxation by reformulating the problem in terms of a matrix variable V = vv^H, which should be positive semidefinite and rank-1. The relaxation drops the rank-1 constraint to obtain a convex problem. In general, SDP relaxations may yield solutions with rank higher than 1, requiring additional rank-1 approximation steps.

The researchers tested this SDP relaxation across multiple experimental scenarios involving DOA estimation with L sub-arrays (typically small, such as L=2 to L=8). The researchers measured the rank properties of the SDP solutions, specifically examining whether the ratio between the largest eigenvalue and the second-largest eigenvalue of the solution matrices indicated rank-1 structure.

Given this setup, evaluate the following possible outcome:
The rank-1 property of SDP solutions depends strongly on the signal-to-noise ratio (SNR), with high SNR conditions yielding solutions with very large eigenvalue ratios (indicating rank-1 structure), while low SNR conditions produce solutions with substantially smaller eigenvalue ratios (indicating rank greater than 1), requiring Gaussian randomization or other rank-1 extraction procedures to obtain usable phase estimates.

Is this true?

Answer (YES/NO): NO